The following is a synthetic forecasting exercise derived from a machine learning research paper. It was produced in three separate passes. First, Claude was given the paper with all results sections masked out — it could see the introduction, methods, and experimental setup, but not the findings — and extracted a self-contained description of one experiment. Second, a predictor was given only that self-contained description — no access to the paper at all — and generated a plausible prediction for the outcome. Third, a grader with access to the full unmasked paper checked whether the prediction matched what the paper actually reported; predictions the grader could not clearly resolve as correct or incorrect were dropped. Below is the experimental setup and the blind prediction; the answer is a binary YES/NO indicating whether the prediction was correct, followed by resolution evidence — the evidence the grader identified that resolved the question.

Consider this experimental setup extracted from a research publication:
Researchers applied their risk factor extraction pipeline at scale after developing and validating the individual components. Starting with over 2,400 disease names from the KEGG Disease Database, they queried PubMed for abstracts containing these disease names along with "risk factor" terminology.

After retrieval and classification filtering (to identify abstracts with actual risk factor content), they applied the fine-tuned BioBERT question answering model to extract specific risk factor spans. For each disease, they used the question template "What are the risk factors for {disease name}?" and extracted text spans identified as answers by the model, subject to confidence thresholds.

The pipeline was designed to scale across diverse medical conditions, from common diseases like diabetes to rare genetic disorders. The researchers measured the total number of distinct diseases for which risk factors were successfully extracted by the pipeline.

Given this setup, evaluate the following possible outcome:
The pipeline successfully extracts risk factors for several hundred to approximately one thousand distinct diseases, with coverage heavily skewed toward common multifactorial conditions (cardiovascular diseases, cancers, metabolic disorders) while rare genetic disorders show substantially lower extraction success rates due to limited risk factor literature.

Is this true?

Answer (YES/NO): YES